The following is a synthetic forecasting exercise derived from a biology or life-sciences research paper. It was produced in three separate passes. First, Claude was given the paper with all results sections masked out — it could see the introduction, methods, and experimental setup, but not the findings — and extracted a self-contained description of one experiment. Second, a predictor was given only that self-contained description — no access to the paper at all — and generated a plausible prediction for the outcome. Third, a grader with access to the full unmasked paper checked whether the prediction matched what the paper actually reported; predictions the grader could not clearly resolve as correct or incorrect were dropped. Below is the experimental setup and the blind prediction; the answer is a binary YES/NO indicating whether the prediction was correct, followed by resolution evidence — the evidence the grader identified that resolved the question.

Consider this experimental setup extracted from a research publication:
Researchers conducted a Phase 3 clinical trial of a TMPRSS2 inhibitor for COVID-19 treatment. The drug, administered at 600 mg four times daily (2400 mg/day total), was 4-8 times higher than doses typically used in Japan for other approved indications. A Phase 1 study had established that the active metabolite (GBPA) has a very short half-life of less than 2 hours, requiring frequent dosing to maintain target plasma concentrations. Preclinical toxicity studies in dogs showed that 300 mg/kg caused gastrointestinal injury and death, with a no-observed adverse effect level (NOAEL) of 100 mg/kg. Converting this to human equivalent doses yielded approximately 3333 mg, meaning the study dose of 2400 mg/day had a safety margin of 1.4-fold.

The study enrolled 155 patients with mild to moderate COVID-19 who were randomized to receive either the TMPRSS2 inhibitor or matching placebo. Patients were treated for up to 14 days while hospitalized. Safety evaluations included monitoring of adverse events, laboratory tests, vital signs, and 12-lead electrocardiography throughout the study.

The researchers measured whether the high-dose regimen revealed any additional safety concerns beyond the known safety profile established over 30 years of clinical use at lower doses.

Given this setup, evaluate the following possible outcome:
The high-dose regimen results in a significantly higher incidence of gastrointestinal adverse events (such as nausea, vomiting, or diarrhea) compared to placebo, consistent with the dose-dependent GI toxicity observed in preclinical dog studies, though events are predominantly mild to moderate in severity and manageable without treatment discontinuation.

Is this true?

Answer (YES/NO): NO